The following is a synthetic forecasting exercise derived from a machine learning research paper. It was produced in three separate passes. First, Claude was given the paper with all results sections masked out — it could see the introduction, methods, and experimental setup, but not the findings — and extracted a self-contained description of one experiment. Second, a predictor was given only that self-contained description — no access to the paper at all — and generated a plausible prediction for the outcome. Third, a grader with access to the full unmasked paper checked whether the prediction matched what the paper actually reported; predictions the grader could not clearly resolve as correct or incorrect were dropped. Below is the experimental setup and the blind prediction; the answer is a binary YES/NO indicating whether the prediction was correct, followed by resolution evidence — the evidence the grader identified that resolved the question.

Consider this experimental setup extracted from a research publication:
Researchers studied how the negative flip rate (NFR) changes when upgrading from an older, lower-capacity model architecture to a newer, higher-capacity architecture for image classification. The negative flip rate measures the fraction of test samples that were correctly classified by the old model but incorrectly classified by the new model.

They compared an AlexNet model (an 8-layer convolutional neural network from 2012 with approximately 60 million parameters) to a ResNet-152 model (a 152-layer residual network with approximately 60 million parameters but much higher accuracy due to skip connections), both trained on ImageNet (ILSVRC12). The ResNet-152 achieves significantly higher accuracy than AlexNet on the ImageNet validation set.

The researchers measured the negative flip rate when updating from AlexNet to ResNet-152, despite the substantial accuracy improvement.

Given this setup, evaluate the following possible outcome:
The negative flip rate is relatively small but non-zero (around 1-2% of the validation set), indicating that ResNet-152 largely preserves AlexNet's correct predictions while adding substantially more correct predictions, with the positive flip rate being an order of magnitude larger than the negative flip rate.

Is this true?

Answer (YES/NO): NO